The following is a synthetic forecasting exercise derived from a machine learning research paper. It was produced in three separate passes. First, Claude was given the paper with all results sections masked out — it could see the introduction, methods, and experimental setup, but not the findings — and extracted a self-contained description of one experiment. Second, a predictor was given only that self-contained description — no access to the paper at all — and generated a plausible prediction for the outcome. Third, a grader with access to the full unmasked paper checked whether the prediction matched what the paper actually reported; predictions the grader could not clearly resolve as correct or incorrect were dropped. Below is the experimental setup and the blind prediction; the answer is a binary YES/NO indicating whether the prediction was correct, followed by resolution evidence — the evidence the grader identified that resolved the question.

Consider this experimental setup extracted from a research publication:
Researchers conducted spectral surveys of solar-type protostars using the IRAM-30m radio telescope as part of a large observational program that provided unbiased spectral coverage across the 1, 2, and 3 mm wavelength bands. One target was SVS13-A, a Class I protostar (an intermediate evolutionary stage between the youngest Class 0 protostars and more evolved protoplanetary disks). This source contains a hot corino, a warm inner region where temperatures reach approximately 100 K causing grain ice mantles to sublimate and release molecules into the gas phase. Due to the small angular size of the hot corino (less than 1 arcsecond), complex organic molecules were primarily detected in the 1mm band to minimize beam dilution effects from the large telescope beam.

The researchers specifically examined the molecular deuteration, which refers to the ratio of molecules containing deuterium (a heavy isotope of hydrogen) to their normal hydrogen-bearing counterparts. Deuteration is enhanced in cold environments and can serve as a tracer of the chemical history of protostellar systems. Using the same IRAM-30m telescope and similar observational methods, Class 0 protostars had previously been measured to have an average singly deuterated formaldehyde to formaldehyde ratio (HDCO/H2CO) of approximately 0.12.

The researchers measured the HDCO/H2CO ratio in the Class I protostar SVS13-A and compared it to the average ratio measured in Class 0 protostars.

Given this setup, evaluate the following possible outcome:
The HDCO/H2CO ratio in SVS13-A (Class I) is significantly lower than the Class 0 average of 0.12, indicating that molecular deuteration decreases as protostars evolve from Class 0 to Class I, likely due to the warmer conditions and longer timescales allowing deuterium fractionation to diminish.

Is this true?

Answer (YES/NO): NO